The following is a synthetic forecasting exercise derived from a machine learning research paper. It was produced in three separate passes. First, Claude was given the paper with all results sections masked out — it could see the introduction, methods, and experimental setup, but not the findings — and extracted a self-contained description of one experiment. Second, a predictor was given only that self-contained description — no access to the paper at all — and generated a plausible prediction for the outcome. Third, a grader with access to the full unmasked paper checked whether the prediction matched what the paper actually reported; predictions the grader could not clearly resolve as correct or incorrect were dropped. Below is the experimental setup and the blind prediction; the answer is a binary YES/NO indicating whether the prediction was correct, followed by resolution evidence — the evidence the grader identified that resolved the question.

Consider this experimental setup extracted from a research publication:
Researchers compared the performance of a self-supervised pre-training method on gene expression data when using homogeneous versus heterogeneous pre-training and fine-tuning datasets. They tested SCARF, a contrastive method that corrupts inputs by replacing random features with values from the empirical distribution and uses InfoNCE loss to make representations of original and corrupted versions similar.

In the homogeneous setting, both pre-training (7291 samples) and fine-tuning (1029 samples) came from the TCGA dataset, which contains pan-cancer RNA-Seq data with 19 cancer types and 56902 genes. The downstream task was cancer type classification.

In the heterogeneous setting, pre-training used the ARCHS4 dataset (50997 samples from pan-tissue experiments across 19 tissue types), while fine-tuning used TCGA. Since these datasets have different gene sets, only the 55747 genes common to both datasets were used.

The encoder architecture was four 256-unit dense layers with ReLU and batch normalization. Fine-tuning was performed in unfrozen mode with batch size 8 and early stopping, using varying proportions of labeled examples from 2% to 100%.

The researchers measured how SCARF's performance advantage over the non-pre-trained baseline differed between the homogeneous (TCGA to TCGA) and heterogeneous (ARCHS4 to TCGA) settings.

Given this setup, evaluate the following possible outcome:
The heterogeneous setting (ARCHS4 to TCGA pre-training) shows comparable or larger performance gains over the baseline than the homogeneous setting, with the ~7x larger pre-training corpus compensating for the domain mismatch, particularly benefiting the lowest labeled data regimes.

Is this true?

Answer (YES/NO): NO